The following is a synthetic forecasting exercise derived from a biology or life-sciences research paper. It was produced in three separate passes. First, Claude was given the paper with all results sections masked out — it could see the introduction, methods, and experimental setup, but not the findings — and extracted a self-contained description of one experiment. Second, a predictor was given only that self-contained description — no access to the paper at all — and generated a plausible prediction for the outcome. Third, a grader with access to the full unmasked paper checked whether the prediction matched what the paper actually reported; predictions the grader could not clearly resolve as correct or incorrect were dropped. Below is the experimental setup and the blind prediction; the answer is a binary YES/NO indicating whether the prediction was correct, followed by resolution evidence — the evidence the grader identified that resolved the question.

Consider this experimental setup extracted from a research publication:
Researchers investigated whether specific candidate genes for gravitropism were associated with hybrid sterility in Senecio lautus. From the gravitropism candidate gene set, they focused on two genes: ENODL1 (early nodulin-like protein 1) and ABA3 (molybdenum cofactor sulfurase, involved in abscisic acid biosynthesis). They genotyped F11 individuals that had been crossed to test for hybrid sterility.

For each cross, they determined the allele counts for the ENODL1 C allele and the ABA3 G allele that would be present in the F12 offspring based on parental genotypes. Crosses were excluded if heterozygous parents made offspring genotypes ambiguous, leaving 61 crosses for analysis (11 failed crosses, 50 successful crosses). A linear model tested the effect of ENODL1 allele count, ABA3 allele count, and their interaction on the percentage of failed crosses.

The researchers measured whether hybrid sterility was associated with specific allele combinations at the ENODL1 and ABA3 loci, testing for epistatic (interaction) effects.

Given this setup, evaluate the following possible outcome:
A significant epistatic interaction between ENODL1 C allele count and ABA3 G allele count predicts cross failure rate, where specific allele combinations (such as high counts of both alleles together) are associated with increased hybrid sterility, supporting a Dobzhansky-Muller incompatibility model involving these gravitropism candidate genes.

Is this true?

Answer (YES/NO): NO